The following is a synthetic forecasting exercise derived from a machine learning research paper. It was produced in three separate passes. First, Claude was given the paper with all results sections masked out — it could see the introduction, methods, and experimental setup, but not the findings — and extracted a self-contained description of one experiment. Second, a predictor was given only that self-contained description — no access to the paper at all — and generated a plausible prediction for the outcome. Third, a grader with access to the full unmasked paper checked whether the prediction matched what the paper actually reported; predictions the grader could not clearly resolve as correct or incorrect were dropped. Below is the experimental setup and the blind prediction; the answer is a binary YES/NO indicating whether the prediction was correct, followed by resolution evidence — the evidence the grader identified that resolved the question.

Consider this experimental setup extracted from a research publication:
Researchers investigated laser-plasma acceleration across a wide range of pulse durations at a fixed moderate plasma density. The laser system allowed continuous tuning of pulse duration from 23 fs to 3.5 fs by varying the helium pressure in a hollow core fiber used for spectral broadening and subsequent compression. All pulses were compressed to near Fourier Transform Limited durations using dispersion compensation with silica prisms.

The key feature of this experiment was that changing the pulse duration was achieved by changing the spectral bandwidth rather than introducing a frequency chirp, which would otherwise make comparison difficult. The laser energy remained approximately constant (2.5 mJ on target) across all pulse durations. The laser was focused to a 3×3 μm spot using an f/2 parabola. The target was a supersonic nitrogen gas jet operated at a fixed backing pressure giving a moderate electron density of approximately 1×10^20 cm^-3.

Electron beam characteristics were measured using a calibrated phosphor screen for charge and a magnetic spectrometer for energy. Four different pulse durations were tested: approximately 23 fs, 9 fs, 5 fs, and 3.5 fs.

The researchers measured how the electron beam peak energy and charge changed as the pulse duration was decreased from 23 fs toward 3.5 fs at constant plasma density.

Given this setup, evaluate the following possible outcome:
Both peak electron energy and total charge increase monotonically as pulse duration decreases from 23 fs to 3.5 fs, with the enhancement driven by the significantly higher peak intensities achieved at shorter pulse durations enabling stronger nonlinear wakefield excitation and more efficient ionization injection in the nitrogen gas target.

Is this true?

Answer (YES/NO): NO